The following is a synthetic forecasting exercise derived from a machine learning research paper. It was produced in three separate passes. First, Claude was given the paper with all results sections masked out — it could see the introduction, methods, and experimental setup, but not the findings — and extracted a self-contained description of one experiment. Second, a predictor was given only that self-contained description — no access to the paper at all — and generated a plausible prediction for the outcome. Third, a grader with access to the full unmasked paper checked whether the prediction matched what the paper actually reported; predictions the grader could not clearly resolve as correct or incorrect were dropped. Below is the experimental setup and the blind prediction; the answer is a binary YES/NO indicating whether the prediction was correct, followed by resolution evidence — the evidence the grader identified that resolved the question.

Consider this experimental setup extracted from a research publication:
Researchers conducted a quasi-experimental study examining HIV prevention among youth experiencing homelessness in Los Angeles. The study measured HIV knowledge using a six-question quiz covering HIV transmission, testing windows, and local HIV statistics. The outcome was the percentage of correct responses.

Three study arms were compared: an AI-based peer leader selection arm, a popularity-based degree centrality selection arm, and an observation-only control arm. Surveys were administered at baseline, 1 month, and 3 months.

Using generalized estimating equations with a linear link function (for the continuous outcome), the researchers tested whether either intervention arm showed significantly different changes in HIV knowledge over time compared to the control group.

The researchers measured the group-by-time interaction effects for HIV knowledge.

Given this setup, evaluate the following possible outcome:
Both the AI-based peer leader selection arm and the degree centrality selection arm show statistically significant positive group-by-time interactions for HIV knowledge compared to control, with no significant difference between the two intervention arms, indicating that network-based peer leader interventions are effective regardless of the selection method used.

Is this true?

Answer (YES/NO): NO